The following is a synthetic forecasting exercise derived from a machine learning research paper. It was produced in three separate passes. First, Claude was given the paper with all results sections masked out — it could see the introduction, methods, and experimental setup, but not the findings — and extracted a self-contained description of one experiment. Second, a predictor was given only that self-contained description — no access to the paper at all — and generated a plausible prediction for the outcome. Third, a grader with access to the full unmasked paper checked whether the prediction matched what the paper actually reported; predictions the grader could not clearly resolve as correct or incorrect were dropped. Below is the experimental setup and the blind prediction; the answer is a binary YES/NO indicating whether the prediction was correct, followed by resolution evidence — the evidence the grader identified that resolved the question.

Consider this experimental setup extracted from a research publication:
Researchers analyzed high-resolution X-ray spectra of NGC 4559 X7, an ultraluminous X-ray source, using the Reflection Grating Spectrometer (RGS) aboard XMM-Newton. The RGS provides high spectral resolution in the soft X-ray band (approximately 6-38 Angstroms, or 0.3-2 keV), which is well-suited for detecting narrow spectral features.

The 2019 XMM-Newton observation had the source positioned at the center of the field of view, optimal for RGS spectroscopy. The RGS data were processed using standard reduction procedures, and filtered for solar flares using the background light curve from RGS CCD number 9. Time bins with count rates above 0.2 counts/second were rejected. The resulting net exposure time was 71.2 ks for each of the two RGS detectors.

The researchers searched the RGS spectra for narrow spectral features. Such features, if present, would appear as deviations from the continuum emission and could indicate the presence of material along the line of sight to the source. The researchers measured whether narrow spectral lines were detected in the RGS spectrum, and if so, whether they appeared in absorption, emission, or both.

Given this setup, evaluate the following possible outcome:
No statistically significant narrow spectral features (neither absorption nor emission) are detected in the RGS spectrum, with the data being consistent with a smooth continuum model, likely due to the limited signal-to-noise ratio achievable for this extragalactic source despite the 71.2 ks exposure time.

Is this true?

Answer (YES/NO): NO